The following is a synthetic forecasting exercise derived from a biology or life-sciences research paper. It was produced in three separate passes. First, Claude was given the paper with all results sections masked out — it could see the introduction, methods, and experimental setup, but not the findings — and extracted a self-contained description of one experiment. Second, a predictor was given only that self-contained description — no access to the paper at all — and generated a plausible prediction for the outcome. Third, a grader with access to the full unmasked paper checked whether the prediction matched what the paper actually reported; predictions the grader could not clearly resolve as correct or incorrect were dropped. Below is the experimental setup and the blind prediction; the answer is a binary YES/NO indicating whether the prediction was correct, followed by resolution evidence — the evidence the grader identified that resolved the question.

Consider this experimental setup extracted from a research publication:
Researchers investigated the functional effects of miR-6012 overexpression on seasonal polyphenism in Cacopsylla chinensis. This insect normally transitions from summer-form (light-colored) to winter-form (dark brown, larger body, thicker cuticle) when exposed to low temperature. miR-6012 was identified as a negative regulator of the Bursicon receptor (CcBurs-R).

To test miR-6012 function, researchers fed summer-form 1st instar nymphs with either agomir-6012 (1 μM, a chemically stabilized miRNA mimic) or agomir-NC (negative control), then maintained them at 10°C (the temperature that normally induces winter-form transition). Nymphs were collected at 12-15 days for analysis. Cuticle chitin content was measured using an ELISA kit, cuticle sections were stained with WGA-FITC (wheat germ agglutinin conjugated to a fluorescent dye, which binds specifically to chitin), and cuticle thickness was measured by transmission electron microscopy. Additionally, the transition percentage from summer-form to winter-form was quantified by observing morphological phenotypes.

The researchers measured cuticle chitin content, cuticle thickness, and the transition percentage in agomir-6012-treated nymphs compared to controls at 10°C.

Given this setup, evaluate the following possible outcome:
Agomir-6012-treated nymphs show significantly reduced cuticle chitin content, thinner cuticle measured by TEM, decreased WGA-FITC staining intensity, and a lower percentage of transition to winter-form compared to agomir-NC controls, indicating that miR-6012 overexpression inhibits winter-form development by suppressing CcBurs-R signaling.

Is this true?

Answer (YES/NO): YES